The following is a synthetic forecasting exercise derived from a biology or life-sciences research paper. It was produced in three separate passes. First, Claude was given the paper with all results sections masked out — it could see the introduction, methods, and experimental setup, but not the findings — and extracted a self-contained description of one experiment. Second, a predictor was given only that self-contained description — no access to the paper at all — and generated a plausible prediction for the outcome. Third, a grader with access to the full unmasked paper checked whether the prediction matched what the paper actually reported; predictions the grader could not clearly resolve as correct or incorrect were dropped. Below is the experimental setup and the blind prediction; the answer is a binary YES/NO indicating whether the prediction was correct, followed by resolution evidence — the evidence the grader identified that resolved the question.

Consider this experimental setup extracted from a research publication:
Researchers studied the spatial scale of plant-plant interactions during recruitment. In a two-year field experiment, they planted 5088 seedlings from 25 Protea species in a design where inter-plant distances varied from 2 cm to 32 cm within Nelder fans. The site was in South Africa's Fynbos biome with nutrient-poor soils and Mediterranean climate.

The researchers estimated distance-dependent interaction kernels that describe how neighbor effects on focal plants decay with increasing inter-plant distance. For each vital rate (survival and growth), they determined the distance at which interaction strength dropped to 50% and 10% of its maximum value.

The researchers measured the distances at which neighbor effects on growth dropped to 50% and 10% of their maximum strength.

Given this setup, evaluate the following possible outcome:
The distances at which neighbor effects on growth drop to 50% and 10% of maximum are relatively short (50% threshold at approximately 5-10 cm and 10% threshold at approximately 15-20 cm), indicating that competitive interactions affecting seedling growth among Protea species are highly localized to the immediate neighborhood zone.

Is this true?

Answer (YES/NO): NO